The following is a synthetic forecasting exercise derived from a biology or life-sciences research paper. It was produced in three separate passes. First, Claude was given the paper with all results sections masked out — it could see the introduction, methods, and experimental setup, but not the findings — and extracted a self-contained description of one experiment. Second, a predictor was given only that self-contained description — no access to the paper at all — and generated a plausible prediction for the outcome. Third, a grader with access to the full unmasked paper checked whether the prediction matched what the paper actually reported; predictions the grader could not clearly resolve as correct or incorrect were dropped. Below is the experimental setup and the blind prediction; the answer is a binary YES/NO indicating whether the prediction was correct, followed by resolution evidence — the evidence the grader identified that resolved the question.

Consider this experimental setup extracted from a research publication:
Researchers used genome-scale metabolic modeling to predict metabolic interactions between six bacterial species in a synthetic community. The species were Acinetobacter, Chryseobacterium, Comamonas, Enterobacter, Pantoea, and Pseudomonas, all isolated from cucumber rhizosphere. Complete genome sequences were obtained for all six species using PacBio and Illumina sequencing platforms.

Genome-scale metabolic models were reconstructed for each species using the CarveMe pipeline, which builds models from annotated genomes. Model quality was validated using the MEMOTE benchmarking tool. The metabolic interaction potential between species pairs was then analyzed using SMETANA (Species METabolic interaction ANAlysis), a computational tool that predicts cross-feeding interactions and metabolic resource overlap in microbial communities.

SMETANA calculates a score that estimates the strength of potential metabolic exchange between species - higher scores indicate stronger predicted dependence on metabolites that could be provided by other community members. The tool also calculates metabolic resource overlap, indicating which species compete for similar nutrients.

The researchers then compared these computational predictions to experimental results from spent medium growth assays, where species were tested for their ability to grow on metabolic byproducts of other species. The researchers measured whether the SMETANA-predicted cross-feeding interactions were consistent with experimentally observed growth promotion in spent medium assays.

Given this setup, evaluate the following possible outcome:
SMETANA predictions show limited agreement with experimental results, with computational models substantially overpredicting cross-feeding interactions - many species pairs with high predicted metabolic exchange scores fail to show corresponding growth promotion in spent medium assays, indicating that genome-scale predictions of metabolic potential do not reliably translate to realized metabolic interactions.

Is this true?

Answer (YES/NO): NO